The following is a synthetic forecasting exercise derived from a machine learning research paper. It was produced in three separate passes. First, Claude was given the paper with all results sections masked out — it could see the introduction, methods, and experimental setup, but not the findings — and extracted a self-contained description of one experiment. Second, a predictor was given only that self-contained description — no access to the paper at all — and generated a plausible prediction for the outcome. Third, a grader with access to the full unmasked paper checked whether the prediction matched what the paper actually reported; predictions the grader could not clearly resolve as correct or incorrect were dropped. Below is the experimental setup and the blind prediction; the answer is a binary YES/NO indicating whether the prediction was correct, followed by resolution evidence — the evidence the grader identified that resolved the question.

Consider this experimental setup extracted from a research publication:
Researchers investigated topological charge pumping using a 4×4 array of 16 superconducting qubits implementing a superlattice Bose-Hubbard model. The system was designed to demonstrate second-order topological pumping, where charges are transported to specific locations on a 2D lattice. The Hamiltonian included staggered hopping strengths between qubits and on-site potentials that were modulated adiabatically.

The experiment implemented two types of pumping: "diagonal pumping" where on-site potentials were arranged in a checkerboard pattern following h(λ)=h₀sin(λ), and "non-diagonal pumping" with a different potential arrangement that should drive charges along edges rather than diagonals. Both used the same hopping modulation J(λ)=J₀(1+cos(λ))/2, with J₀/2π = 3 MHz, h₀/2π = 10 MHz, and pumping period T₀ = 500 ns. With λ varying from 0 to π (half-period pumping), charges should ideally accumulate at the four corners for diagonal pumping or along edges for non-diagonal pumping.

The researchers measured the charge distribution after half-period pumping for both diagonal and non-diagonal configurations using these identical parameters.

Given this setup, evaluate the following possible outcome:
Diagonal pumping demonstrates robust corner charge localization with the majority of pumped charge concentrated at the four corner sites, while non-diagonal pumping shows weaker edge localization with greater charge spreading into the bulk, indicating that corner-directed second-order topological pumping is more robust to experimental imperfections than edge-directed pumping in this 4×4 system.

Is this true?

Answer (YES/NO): NO